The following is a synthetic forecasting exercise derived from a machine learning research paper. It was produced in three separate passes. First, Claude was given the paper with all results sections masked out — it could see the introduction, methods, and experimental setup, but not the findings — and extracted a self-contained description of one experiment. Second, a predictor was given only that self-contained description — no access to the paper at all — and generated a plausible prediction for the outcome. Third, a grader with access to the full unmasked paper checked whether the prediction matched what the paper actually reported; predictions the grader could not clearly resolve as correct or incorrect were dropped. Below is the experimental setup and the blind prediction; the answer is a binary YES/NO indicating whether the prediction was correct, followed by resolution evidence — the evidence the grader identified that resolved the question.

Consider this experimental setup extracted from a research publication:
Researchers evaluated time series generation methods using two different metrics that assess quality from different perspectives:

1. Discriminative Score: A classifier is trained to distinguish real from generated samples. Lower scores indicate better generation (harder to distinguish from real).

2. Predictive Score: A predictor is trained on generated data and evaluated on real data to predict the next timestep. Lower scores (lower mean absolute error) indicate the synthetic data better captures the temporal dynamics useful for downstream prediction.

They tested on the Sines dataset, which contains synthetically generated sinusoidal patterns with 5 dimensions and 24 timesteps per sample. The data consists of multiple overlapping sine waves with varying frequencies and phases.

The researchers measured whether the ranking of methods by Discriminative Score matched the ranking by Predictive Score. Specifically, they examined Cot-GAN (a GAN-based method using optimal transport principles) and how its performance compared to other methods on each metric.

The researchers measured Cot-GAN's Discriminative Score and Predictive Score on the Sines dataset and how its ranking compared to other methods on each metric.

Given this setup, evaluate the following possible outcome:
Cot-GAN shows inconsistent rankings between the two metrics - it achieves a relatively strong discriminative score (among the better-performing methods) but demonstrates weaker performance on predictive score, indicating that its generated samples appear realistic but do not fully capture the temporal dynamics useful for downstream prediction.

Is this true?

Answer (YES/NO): NO